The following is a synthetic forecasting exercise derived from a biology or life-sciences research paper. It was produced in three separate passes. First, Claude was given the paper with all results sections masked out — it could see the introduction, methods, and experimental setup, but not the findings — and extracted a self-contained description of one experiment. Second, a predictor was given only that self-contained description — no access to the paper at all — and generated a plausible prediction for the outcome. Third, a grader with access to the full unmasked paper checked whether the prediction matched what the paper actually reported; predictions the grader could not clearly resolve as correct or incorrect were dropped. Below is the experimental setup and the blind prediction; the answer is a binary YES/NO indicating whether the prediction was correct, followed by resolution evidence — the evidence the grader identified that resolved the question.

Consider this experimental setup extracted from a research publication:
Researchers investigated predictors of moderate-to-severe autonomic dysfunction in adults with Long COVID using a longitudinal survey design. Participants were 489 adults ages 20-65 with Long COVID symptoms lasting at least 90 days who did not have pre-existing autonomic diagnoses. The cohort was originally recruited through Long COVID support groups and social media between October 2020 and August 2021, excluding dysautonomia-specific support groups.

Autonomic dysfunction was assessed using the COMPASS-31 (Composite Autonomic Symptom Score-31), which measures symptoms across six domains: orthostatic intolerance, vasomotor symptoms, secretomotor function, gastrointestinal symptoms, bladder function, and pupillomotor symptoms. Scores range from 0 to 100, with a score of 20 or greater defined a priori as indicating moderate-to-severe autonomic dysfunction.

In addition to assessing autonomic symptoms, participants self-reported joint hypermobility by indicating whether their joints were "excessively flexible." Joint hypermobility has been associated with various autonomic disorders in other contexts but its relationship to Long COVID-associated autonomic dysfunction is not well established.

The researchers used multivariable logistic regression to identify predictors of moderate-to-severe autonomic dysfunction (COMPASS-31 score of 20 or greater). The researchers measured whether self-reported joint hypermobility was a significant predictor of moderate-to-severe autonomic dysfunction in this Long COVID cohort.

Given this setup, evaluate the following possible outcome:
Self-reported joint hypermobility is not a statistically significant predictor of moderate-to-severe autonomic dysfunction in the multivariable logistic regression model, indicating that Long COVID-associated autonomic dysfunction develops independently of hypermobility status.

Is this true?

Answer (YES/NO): NO